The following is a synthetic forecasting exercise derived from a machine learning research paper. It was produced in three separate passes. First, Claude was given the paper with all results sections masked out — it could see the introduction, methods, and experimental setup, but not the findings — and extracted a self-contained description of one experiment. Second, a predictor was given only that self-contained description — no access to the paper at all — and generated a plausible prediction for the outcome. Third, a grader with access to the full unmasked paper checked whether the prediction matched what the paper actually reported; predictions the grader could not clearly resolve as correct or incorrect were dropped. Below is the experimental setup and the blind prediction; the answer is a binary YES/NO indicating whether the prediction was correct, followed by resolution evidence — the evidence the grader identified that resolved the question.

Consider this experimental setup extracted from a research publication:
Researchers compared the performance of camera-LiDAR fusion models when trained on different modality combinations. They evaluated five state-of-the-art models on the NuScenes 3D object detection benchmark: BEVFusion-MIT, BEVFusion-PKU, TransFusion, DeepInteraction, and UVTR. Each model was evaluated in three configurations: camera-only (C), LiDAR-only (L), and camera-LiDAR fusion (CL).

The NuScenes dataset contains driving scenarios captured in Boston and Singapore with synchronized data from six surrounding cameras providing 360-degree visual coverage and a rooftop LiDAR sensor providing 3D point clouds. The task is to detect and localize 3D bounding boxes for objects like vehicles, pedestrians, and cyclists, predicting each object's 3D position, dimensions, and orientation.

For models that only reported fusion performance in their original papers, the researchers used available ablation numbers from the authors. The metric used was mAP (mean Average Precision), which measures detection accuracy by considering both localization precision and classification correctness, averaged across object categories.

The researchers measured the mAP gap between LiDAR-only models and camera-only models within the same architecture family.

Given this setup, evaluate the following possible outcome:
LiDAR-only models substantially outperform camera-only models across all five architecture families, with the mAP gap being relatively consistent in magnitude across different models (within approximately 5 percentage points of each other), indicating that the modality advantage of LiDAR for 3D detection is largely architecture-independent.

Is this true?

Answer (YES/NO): NO